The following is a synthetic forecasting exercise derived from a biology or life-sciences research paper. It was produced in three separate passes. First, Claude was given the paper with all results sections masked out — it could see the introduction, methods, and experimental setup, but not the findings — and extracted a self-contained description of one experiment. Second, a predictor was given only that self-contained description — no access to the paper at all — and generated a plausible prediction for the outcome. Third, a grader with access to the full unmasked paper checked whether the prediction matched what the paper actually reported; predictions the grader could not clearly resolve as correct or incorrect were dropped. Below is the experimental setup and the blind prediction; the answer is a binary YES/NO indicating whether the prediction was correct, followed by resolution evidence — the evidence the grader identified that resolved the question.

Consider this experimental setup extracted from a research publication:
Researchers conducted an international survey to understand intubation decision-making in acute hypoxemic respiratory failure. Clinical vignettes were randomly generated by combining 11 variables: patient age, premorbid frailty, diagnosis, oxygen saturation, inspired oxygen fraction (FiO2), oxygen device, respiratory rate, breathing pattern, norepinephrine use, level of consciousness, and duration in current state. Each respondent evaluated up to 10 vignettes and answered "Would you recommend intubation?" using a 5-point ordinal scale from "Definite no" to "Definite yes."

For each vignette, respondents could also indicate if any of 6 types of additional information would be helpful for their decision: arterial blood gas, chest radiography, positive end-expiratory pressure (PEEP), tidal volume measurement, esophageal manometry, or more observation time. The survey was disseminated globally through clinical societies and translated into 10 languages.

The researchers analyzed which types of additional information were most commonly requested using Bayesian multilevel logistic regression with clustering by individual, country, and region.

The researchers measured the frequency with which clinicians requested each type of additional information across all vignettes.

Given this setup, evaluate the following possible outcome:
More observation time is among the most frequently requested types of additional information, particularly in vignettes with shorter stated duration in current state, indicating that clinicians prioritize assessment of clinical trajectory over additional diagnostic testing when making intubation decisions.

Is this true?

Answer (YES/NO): NO